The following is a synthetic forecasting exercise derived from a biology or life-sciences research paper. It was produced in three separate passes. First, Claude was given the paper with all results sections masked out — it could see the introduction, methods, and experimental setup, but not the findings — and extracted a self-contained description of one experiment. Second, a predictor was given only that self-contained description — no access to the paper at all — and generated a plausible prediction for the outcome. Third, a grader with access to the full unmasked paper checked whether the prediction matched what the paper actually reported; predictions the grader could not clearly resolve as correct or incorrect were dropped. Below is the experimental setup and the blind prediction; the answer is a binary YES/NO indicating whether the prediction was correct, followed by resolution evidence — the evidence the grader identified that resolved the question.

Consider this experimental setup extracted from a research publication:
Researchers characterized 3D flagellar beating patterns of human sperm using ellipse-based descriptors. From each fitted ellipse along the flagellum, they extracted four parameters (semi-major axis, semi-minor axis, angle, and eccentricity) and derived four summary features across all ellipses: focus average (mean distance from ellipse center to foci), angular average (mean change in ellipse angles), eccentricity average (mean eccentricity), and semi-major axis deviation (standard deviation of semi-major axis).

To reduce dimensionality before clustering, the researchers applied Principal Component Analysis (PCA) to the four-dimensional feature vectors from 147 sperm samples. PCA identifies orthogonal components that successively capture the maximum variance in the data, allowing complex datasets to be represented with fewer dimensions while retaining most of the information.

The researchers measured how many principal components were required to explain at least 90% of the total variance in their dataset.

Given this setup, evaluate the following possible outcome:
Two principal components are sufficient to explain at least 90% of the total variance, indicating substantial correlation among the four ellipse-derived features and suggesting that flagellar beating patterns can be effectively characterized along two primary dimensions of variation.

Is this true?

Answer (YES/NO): NO